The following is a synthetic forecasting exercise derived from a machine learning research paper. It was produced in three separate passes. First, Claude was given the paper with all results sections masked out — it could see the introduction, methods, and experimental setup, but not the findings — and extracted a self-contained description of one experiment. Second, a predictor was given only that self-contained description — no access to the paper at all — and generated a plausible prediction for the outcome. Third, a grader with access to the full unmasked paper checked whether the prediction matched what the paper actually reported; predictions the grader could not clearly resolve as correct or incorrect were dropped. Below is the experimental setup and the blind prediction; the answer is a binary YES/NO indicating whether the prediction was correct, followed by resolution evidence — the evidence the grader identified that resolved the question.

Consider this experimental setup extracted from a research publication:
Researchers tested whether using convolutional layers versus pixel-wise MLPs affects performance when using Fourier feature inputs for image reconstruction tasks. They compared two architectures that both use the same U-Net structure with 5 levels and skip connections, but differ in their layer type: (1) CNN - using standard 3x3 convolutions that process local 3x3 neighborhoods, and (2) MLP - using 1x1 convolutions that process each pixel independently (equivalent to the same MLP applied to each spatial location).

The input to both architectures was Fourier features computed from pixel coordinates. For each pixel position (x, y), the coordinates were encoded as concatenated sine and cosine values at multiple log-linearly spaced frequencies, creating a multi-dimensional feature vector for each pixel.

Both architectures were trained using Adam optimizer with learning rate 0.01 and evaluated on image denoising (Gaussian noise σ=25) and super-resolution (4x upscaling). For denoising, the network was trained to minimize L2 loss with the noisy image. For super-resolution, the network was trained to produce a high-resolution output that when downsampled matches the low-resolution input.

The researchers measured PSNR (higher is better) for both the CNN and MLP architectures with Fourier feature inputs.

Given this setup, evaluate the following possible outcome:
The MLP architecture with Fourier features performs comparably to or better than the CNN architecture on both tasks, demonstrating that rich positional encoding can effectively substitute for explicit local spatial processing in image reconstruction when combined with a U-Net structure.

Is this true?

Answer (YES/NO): YES